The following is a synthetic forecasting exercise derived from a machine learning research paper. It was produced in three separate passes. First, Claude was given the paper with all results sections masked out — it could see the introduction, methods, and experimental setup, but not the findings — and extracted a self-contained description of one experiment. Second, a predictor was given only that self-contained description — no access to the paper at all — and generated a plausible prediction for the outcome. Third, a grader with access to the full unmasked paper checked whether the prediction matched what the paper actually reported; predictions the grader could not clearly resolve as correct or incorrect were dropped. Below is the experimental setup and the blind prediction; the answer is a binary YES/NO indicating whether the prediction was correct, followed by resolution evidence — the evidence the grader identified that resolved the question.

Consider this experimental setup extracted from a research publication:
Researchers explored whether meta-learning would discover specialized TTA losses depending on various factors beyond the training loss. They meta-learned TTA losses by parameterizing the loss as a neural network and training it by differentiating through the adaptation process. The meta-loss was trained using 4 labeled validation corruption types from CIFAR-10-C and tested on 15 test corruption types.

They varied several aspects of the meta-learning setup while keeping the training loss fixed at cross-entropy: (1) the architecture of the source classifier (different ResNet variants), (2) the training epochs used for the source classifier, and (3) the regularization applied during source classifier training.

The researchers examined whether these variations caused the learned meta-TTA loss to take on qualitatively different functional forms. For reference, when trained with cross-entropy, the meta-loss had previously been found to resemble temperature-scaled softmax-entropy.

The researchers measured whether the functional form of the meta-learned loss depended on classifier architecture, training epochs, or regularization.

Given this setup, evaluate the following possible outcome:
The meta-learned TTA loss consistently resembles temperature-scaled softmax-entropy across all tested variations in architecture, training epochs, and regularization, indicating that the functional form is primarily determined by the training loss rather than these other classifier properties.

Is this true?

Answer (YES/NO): YES